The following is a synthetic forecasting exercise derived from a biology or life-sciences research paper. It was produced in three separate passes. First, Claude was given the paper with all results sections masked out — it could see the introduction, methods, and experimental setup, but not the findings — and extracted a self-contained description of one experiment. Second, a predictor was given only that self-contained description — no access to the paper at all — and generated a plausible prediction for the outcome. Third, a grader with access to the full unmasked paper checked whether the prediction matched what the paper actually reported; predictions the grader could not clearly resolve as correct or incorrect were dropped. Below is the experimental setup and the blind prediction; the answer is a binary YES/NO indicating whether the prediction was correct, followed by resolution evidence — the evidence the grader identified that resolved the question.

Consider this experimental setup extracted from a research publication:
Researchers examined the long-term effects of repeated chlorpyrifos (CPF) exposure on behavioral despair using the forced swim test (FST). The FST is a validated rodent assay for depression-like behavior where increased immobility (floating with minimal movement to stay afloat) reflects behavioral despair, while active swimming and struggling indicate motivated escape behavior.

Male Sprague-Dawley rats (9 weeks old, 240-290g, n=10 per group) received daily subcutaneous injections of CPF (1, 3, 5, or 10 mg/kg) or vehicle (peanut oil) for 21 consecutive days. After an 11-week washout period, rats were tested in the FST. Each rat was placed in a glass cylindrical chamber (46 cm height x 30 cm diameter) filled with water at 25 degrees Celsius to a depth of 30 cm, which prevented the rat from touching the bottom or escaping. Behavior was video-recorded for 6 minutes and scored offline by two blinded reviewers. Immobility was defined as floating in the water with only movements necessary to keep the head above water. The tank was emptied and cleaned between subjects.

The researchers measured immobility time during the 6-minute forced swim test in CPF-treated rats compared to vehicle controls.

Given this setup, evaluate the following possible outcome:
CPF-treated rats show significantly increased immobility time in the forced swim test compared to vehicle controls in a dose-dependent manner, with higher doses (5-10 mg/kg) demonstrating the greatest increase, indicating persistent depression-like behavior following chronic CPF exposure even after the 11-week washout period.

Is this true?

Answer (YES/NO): YES